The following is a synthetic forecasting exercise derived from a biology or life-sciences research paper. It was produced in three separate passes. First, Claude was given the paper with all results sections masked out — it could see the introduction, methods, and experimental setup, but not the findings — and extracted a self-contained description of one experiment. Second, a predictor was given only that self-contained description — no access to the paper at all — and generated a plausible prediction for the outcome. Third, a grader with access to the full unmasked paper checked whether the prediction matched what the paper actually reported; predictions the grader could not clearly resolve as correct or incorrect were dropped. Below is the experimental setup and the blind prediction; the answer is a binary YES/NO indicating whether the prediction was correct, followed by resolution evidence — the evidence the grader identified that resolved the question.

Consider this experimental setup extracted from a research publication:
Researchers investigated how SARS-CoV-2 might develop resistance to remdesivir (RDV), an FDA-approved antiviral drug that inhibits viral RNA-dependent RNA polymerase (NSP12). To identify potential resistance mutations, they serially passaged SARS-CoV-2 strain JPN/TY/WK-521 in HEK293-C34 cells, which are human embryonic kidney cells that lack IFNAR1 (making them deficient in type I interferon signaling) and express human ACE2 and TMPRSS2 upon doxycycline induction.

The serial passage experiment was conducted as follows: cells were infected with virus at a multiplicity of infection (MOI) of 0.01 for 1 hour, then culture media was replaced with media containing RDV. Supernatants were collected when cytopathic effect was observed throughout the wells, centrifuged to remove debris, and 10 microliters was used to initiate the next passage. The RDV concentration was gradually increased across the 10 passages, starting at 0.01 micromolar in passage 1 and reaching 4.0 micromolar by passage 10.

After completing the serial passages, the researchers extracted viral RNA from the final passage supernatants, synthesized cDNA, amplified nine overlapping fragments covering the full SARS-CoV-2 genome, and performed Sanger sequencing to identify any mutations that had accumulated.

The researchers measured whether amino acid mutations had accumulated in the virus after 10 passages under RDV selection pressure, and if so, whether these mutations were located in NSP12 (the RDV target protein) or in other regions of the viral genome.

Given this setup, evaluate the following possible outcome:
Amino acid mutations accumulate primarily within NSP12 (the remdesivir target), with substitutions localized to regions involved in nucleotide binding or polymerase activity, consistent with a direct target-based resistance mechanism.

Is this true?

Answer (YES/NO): NO